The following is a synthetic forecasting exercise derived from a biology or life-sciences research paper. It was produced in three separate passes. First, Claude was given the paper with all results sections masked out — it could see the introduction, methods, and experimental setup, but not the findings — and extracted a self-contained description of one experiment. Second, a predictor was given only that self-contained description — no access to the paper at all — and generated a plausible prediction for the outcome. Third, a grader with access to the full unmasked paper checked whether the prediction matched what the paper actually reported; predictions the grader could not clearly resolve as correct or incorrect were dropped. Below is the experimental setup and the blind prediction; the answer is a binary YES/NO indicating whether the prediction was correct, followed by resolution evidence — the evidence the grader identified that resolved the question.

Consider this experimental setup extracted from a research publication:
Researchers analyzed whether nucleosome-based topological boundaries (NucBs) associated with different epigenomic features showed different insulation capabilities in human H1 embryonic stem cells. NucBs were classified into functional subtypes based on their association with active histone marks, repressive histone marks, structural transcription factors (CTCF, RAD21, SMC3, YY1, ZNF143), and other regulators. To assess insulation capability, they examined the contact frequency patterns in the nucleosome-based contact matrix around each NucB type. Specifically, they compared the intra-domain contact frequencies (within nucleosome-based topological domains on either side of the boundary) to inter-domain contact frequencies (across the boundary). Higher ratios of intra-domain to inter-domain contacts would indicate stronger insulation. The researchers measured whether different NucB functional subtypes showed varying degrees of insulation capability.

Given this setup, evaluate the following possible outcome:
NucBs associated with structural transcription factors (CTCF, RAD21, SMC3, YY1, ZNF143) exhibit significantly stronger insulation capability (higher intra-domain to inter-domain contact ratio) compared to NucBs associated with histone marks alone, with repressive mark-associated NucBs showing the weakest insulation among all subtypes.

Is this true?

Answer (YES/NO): NO